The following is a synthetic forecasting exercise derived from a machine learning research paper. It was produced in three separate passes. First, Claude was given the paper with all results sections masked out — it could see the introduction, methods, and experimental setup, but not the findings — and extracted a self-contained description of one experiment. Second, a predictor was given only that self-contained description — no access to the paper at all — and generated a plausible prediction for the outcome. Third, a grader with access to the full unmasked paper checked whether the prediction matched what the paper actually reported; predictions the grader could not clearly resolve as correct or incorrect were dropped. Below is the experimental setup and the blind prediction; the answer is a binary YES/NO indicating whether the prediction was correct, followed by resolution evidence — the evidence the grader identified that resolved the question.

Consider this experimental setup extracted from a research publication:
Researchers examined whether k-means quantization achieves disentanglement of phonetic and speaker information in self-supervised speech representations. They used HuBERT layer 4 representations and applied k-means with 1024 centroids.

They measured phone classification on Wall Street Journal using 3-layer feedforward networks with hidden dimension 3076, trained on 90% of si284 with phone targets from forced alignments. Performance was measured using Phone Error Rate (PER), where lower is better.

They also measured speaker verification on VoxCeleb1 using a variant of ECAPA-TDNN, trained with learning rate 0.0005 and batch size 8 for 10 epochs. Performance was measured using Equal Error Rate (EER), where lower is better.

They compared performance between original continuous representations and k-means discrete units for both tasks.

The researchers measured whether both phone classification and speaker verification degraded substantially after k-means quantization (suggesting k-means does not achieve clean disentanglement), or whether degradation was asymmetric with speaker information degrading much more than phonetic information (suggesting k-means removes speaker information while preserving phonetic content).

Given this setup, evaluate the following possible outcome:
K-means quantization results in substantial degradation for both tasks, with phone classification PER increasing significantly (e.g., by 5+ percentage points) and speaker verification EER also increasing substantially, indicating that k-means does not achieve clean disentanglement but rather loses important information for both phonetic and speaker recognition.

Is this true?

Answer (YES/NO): YES